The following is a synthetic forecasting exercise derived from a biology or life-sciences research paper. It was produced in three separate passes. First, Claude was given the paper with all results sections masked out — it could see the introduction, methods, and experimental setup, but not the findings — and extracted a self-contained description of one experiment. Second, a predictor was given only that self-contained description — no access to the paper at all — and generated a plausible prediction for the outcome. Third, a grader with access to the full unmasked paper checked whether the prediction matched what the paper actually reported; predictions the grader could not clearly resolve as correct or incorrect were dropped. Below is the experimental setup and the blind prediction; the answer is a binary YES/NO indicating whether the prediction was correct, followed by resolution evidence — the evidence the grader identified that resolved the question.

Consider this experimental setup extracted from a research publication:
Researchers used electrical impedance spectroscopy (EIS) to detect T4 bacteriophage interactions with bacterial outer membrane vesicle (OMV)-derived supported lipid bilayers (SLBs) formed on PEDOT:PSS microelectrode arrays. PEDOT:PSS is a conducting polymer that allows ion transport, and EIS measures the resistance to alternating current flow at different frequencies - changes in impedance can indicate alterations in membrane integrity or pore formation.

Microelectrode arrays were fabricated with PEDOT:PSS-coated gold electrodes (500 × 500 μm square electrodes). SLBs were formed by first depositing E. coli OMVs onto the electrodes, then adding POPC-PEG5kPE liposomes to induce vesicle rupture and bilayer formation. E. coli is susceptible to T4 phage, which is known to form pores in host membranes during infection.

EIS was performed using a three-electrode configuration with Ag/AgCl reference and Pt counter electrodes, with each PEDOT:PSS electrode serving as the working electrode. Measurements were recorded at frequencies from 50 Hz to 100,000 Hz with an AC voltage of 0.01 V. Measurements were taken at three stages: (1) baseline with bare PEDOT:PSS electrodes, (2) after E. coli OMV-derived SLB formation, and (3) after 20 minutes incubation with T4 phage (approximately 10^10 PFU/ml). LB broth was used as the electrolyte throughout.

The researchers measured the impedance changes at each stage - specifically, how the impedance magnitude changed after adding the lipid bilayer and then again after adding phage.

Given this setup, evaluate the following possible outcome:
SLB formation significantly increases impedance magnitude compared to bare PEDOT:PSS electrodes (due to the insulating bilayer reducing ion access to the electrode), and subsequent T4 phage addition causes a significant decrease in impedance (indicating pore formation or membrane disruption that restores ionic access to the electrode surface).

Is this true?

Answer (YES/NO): YES